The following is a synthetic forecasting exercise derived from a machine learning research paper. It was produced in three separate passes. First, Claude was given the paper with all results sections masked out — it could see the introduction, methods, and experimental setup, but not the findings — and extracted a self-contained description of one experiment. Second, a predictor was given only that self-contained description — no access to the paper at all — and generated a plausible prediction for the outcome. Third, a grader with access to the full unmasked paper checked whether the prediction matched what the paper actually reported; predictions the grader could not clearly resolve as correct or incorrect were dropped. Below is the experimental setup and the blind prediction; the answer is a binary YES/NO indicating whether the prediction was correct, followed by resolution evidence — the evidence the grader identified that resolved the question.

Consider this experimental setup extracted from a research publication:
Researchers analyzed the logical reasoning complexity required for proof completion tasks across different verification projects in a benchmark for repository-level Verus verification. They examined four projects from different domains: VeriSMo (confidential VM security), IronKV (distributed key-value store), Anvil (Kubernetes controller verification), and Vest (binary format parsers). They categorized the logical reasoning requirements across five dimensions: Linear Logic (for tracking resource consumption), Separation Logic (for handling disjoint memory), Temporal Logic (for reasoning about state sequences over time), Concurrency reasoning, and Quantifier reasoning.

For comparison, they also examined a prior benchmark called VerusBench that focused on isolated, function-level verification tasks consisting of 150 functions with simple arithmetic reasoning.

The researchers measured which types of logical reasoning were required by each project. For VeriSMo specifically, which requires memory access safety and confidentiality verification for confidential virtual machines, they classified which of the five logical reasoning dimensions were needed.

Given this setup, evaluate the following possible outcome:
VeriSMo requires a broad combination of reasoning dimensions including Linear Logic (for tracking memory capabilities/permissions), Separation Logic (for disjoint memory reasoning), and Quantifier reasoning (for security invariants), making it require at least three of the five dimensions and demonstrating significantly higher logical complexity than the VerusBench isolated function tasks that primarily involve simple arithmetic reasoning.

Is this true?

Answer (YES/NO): YES